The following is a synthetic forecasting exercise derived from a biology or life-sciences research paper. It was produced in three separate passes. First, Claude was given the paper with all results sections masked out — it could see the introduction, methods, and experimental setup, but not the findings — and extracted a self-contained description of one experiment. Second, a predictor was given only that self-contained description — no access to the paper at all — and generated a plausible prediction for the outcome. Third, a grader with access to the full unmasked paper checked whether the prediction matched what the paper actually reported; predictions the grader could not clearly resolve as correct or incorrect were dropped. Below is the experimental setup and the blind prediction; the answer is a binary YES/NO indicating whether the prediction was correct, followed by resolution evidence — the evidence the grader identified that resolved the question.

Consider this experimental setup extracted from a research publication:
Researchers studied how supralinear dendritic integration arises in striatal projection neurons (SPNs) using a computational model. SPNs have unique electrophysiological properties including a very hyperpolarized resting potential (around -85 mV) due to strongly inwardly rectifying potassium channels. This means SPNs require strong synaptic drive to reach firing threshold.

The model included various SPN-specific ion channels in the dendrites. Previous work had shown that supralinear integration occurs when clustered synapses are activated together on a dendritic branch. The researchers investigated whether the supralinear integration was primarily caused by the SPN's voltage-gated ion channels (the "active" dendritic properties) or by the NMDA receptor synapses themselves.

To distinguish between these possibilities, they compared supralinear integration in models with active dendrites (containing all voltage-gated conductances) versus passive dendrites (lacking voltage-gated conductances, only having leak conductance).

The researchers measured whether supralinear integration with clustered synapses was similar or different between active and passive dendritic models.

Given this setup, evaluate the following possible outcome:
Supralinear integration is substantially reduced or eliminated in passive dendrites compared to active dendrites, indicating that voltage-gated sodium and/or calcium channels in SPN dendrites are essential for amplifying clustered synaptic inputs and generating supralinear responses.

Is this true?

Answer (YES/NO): NO